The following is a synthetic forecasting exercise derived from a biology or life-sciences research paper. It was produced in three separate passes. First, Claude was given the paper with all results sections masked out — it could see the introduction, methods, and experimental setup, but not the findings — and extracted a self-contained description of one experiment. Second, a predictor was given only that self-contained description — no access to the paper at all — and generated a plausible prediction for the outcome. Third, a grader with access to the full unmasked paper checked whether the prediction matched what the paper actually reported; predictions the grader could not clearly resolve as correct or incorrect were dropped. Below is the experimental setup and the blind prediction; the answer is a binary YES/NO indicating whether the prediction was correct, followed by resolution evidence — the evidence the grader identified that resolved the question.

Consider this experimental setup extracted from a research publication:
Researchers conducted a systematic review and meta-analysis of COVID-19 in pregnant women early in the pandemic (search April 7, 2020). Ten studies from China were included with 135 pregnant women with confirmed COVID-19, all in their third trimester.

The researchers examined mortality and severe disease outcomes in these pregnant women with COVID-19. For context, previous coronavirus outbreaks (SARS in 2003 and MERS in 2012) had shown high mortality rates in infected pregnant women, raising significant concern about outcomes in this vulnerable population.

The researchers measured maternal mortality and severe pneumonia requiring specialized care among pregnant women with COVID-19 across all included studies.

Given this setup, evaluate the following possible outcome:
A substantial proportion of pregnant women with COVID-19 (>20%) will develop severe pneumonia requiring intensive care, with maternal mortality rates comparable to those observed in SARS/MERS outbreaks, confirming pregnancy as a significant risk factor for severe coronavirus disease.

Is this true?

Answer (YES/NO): NO